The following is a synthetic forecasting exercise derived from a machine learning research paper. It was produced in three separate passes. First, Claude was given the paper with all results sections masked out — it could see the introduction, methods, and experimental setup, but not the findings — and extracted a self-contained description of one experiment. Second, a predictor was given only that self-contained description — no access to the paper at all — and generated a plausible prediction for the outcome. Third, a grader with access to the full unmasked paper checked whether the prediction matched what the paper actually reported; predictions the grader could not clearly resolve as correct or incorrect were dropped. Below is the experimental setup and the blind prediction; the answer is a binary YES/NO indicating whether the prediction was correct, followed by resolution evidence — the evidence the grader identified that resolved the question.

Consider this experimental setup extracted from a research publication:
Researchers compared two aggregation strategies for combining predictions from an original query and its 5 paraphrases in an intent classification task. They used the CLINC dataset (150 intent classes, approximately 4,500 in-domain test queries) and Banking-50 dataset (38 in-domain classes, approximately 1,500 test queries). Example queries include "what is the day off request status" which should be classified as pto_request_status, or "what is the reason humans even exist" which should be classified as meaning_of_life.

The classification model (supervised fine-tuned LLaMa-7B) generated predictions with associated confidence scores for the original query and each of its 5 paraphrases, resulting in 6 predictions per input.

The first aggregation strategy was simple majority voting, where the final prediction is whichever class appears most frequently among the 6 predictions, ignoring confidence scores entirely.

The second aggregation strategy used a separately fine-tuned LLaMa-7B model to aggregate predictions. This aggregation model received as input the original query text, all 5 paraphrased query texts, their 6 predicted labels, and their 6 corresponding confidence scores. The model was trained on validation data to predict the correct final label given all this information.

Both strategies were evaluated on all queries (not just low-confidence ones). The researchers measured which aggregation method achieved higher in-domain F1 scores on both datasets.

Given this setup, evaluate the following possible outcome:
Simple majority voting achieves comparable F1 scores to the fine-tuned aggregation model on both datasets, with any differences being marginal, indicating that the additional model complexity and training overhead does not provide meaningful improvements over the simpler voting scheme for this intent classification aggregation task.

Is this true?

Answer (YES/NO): NO